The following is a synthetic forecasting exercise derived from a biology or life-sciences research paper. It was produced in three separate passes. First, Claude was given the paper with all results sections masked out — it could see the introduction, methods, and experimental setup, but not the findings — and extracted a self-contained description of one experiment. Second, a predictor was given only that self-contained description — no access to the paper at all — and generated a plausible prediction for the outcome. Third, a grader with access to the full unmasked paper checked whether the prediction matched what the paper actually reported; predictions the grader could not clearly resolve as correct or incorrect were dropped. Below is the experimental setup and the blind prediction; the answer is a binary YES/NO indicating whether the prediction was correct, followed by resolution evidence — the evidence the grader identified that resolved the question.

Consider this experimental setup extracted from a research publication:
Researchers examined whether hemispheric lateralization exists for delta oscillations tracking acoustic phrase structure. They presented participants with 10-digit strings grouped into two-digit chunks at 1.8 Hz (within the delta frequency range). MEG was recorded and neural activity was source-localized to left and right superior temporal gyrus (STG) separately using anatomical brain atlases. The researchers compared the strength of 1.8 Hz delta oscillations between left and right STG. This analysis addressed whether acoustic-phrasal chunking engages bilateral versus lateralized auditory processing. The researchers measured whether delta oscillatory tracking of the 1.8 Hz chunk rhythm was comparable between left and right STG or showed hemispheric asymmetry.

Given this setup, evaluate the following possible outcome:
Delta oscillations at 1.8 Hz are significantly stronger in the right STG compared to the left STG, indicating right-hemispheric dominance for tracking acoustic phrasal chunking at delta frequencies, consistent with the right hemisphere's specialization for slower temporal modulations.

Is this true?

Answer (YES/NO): NO